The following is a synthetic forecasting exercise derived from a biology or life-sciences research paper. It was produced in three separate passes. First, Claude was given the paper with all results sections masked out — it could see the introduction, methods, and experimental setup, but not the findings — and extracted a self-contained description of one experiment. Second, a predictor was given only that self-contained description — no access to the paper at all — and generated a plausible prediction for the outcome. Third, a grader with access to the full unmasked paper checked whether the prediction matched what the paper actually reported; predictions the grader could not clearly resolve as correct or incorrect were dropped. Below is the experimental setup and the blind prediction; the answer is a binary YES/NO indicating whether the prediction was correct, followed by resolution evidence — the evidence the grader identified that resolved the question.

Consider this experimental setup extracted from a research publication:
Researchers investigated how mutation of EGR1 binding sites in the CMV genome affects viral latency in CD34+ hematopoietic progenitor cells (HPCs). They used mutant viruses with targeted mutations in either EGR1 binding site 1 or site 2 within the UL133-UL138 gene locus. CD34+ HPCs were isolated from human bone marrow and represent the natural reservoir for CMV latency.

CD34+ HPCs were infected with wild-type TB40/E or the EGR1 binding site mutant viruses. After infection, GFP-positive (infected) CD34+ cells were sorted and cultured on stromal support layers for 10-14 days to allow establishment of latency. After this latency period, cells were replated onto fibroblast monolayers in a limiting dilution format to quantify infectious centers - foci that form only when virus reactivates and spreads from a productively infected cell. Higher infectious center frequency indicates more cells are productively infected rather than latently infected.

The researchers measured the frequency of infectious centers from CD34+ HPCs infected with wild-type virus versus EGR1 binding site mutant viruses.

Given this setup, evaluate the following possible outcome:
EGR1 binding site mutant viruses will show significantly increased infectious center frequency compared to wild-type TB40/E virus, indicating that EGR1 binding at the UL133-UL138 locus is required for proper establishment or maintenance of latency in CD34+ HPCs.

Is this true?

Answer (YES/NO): YES